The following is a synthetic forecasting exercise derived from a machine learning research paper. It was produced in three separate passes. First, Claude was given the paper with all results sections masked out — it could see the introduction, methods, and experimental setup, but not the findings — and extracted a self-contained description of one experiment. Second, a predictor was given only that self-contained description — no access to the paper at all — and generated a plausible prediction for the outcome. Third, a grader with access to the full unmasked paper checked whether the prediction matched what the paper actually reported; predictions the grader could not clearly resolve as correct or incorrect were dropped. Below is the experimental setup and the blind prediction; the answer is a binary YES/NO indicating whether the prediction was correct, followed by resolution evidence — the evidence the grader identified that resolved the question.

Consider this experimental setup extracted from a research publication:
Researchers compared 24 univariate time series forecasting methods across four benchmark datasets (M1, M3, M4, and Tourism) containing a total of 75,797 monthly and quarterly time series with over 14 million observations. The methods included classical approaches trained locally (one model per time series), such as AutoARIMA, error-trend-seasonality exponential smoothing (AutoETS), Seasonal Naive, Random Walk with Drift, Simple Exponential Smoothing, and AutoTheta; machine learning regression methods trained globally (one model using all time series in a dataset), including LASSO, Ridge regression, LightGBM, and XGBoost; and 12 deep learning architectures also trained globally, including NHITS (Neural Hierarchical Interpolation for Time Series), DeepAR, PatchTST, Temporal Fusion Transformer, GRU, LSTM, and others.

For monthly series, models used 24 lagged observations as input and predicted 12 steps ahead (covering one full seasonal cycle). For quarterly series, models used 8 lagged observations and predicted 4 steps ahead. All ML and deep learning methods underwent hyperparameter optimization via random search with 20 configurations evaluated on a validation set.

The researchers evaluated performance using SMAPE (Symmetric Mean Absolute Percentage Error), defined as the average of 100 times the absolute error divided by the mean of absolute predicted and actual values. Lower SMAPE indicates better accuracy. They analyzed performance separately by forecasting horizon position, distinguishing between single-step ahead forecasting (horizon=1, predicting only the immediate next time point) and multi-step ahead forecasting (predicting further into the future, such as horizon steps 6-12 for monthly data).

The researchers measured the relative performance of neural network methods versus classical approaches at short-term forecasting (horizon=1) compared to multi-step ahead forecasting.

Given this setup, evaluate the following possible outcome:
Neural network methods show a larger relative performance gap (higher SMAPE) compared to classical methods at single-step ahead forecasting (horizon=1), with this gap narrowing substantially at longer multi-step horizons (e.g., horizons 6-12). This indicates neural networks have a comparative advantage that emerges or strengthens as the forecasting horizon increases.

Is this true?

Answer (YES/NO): YES